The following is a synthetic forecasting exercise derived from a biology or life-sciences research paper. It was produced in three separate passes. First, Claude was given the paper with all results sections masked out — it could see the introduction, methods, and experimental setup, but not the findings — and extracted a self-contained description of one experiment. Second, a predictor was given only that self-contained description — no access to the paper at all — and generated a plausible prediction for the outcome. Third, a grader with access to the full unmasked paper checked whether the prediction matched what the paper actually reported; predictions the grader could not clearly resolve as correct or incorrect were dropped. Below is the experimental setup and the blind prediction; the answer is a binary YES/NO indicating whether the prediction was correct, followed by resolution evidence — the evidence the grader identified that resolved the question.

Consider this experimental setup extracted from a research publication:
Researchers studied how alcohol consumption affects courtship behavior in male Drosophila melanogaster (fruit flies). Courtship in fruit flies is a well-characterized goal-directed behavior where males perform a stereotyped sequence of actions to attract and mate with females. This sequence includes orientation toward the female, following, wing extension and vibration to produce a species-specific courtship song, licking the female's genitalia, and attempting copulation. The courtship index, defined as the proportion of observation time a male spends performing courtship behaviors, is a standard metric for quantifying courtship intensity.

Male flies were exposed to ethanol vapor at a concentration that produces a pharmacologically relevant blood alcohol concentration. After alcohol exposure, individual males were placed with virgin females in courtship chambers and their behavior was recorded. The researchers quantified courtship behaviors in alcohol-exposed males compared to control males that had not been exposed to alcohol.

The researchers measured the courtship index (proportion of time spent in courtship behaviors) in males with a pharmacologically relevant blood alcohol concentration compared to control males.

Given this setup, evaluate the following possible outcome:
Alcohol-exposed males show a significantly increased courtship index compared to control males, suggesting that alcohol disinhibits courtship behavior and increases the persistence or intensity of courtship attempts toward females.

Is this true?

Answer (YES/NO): NO